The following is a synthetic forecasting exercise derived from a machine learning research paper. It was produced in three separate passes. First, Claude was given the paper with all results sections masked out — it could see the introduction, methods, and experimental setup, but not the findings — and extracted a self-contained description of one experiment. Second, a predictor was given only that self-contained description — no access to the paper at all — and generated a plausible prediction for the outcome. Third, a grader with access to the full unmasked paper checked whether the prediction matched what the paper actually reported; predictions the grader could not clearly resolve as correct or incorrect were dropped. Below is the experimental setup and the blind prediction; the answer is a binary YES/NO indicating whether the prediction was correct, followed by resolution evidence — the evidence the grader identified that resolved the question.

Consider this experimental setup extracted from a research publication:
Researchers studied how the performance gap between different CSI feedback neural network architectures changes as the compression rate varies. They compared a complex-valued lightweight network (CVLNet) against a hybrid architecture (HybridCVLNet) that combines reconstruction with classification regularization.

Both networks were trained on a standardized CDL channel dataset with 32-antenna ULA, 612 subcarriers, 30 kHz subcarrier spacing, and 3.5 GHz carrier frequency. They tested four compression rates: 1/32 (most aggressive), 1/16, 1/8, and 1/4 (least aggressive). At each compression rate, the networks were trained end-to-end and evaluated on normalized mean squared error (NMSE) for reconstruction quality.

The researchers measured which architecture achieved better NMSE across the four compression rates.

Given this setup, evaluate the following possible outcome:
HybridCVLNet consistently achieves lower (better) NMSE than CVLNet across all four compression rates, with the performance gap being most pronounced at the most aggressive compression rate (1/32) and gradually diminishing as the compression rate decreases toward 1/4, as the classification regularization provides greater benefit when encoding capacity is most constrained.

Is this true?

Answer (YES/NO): NO